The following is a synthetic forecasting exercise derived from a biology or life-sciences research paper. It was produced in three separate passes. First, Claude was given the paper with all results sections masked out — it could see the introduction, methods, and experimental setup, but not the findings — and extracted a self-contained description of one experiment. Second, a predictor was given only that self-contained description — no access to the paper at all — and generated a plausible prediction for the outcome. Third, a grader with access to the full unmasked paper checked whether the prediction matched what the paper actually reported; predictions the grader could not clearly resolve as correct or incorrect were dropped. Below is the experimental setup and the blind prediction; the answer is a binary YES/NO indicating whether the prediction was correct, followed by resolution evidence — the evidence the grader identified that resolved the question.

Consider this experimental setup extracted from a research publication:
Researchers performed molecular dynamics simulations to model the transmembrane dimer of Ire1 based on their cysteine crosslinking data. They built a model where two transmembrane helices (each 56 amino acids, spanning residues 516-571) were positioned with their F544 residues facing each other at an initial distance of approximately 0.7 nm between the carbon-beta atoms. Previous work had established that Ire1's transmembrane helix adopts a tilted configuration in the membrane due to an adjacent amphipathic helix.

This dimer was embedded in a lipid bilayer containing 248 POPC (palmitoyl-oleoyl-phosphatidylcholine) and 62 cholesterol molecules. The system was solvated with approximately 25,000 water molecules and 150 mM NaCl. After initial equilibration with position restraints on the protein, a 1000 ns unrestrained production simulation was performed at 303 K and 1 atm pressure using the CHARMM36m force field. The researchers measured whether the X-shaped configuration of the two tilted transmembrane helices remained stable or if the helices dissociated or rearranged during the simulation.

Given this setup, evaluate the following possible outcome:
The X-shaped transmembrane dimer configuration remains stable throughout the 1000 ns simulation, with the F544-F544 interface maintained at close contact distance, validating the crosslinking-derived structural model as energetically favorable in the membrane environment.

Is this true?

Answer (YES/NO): YES